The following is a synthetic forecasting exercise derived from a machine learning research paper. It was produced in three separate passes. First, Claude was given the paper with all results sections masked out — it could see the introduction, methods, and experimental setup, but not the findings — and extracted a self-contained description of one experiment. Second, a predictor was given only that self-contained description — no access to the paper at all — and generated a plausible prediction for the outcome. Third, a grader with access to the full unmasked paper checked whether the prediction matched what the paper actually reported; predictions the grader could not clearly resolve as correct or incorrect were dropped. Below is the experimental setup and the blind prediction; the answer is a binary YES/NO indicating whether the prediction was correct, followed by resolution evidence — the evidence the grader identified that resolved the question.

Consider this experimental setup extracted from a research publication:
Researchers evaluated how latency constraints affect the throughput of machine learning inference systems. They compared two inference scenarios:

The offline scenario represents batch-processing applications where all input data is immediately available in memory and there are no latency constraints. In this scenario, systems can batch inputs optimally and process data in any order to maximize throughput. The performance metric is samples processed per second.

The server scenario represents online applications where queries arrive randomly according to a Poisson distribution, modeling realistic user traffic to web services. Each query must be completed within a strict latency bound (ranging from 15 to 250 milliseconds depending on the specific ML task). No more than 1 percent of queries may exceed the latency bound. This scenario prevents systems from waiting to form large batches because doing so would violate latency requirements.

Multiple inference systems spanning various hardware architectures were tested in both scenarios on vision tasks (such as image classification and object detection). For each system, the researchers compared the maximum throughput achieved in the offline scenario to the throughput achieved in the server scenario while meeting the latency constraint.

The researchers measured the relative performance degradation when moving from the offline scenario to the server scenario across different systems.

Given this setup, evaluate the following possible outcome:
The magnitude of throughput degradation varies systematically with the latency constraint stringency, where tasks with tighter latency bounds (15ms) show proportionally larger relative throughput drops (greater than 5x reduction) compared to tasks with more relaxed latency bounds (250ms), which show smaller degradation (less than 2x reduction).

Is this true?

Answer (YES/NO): NO